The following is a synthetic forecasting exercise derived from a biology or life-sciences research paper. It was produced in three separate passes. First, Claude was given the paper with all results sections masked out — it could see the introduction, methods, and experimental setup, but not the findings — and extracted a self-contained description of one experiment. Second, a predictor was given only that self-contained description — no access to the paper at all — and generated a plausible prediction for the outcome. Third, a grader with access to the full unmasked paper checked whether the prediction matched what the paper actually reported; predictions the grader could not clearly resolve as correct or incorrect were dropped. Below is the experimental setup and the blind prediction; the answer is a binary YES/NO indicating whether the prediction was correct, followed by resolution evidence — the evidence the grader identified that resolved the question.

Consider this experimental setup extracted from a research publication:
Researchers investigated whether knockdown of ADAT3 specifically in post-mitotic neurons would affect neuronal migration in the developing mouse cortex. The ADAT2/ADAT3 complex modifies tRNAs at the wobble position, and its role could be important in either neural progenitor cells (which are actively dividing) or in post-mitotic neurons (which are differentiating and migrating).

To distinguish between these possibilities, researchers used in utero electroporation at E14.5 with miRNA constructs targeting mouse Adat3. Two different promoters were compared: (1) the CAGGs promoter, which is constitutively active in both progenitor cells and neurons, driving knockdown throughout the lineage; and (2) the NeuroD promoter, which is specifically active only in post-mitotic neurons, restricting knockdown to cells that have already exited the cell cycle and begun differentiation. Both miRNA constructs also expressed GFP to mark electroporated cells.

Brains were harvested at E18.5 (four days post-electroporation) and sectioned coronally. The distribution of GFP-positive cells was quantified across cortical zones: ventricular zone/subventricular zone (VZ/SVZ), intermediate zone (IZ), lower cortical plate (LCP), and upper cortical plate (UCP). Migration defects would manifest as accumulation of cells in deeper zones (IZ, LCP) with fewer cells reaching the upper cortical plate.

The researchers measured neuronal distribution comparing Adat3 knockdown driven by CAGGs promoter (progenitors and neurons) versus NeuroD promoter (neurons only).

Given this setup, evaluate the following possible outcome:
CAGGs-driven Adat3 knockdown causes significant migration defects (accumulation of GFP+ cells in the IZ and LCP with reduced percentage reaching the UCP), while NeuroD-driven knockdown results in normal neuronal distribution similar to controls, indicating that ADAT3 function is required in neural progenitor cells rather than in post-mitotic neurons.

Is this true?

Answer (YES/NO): NO